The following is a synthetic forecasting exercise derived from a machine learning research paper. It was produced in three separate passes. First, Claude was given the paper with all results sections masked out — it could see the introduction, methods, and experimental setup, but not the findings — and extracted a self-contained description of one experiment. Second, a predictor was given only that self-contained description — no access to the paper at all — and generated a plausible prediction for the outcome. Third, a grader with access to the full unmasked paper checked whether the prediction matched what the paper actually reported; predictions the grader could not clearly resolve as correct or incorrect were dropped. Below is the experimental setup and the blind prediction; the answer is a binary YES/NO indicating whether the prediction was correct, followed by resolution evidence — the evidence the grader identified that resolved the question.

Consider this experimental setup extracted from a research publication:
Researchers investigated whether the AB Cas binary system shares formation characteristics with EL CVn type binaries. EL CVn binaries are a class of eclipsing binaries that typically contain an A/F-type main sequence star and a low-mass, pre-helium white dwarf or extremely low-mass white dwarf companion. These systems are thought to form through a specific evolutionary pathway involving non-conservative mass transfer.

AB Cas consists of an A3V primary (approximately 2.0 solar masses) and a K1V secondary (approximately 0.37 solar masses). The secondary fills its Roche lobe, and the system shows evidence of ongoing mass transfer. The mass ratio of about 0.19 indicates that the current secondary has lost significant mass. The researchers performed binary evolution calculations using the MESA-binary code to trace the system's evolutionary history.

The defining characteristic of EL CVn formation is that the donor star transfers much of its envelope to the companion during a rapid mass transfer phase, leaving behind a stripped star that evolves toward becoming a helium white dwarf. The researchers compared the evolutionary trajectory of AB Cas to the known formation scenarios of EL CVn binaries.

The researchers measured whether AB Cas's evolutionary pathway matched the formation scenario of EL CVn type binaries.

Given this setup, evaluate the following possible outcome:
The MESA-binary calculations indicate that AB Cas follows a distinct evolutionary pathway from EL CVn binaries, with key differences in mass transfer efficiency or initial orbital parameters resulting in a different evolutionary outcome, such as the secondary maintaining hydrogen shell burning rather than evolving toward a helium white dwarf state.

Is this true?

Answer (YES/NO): NO